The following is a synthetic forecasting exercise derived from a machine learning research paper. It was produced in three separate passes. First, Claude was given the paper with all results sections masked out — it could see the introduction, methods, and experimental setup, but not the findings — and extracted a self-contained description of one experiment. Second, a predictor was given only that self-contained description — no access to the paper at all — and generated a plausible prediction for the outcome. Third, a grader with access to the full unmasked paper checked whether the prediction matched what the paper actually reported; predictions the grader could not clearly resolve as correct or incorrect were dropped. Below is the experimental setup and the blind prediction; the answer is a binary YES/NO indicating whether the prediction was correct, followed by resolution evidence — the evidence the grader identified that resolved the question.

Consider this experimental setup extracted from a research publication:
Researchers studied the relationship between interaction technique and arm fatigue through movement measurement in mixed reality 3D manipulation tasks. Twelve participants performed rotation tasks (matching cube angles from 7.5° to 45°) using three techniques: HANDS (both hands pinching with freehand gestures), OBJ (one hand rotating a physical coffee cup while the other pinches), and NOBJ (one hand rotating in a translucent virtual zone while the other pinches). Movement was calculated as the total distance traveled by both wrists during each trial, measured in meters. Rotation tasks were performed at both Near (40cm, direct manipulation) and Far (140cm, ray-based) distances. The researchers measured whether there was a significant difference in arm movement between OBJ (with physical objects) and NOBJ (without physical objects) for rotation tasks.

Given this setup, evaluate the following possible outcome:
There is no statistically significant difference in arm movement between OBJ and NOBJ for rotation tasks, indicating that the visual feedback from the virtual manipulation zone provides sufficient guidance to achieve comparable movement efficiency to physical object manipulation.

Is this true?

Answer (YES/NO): YES